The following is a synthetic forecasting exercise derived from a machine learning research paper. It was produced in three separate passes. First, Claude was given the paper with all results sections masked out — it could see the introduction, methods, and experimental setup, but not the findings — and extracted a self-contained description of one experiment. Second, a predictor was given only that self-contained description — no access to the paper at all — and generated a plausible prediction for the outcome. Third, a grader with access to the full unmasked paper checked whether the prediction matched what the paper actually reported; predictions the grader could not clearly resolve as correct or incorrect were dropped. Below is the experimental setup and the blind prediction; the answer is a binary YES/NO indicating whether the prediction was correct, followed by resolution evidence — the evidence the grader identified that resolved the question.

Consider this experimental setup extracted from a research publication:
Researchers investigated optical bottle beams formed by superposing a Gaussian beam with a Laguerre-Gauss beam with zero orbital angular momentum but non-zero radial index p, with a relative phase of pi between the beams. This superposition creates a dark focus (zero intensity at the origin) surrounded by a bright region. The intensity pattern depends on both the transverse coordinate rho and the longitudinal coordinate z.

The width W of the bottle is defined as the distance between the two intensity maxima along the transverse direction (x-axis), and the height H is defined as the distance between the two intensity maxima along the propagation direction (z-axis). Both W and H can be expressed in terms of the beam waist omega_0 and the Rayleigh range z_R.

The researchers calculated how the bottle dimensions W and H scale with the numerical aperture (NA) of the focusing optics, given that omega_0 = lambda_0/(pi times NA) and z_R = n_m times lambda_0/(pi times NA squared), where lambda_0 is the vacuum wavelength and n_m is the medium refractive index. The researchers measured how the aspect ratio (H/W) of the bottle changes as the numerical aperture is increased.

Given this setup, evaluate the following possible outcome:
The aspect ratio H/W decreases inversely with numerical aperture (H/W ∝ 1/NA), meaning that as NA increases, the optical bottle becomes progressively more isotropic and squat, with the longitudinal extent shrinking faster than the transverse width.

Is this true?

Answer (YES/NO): YES